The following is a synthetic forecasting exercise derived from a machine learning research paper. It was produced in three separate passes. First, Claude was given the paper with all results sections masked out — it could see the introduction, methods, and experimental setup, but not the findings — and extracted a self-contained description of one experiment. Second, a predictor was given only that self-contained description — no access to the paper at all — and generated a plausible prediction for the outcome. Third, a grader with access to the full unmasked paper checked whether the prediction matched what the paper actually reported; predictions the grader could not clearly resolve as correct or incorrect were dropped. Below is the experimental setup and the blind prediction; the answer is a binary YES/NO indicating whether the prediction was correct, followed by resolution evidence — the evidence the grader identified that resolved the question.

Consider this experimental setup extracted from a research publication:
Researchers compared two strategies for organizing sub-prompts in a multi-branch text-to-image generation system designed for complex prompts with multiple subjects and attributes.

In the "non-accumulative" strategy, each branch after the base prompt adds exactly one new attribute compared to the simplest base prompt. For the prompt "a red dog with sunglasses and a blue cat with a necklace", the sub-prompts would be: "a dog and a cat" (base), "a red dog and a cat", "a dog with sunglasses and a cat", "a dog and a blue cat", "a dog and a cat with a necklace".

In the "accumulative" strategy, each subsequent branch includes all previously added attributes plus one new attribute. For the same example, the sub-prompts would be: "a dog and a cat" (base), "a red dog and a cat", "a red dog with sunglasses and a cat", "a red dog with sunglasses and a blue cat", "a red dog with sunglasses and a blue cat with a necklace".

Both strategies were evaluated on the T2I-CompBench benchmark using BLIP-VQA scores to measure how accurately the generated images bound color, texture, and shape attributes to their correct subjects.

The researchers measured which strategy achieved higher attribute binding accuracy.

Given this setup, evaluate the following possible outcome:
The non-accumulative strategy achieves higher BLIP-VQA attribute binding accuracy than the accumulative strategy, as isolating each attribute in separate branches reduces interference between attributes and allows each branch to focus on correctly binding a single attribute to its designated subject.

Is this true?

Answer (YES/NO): YES